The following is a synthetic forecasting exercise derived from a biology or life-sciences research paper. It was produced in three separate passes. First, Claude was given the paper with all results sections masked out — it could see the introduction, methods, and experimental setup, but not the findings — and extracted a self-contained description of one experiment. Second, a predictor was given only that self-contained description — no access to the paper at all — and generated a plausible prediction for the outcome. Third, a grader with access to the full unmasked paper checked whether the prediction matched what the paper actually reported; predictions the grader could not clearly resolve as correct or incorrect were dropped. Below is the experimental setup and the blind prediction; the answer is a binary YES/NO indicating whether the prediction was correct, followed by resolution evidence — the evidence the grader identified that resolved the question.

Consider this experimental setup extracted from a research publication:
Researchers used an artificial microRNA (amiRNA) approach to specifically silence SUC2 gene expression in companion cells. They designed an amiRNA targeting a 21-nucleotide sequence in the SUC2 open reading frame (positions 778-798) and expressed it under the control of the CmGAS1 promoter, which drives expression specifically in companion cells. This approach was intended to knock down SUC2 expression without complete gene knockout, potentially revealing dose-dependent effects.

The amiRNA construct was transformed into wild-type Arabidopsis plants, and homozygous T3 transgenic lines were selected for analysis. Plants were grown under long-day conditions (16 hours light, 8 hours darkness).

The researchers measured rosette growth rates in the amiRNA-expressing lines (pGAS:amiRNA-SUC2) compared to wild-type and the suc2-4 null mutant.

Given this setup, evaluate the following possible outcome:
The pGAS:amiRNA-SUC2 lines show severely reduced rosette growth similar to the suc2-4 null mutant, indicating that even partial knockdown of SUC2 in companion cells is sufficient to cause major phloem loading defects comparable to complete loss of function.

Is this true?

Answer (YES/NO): NO